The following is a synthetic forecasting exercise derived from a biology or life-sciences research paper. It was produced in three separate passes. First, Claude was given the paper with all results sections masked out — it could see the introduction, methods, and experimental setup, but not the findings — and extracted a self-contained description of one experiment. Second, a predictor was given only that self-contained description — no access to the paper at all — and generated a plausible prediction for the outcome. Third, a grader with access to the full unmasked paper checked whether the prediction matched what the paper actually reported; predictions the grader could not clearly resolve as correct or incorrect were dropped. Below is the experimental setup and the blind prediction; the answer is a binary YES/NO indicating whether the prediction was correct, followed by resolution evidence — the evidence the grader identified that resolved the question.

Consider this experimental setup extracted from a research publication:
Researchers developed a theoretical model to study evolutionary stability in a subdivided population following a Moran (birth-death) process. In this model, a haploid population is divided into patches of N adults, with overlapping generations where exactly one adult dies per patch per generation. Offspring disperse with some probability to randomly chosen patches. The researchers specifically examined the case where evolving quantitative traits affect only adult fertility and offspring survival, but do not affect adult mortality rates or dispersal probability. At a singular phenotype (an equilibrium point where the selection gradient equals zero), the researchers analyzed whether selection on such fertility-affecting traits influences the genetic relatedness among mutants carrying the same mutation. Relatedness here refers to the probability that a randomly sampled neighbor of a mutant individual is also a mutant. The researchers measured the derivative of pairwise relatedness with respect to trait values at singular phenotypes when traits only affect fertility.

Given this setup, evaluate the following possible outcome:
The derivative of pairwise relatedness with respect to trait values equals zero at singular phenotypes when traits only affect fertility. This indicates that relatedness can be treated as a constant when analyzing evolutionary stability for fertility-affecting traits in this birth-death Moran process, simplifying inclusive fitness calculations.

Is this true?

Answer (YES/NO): YES